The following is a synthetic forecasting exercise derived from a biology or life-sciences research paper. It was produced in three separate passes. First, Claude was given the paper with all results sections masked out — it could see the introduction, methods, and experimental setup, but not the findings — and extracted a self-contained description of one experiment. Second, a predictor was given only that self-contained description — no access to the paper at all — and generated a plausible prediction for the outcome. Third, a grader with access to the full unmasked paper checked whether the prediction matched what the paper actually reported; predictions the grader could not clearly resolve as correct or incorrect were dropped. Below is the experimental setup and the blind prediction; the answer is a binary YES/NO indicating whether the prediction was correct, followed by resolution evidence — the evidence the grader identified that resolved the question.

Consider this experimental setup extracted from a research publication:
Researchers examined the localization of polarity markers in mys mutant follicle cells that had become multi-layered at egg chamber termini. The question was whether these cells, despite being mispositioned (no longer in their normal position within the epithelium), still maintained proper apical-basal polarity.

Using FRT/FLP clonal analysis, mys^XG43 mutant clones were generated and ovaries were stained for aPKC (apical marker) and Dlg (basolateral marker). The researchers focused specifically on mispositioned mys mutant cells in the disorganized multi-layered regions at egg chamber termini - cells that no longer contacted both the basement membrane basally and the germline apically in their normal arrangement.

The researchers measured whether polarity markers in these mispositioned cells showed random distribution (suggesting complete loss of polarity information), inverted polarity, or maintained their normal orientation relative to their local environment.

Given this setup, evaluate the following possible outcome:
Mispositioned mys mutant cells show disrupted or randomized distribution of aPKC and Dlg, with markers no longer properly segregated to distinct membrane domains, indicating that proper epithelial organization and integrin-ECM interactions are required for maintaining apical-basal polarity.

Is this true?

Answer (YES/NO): NO